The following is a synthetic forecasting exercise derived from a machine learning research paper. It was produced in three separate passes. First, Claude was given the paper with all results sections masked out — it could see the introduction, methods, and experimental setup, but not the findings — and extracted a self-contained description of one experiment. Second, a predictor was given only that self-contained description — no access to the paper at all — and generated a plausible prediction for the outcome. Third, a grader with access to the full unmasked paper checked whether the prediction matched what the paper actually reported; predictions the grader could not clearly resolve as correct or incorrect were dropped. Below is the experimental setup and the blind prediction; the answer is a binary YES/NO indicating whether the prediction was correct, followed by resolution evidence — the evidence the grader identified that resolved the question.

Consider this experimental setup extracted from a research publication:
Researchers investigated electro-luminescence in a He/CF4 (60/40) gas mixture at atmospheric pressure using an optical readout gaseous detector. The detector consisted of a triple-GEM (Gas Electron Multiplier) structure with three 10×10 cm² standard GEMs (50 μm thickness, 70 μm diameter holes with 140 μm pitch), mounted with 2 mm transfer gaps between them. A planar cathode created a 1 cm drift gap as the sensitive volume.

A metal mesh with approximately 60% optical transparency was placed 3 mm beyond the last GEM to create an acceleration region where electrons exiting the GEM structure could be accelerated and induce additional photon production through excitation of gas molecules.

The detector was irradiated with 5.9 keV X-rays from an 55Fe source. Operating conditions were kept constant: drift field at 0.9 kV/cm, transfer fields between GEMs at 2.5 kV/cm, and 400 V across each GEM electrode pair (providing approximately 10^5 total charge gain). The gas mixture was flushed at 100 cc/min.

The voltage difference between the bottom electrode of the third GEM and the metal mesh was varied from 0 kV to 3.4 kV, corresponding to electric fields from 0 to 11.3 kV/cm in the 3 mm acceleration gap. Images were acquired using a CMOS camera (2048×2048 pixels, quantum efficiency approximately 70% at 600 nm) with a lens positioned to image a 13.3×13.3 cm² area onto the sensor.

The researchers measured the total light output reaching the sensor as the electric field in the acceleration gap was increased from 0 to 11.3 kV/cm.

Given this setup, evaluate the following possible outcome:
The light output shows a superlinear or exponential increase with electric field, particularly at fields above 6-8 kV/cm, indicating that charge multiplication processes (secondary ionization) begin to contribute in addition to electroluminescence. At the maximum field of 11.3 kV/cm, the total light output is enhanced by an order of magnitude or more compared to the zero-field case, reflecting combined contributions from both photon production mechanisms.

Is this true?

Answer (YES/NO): NO